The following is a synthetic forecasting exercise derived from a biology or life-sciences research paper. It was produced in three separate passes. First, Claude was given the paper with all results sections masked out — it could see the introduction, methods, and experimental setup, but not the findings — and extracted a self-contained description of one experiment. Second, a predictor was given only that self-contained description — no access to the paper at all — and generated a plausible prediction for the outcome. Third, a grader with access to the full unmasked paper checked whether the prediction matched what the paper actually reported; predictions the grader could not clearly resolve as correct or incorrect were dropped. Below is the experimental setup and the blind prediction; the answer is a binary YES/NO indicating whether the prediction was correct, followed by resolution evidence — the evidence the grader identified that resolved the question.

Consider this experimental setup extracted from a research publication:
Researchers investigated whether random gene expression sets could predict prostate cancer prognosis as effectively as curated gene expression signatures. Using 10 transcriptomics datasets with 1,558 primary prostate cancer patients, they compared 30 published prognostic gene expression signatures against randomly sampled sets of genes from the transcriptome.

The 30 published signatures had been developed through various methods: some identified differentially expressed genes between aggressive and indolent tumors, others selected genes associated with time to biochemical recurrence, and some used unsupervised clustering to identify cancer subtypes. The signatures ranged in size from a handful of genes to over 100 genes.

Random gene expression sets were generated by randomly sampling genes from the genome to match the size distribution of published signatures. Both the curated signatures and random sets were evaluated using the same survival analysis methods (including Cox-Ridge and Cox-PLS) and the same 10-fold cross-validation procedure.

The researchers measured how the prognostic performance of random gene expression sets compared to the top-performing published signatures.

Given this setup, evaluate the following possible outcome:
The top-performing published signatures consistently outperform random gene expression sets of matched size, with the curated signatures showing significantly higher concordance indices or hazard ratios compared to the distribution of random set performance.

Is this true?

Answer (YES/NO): YES